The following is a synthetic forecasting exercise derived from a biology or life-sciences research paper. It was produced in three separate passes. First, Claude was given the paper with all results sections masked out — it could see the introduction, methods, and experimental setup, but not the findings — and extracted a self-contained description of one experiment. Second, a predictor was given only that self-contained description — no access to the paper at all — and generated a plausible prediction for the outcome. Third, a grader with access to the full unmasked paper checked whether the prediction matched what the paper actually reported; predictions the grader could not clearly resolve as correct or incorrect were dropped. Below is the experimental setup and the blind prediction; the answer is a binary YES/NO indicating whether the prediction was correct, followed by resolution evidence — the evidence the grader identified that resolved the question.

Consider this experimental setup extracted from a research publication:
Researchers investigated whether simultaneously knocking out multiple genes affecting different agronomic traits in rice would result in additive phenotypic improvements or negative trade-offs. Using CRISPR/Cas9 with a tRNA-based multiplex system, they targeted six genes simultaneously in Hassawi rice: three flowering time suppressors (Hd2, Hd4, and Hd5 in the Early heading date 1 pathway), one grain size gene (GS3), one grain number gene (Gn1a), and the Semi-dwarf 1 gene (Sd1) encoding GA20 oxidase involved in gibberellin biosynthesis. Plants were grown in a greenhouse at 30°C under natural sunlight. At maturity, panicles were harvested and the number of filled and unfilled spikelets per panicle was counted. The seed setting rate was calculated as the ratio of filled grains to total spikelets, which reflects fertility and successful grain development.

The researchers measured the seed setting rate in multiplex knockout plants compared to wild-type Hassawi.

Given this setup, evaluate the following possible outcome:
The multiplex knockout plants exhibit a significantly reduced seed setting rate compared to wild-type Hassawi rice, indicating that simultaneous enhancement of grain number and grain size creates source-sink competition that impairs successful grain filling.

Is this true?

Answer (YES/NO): NO